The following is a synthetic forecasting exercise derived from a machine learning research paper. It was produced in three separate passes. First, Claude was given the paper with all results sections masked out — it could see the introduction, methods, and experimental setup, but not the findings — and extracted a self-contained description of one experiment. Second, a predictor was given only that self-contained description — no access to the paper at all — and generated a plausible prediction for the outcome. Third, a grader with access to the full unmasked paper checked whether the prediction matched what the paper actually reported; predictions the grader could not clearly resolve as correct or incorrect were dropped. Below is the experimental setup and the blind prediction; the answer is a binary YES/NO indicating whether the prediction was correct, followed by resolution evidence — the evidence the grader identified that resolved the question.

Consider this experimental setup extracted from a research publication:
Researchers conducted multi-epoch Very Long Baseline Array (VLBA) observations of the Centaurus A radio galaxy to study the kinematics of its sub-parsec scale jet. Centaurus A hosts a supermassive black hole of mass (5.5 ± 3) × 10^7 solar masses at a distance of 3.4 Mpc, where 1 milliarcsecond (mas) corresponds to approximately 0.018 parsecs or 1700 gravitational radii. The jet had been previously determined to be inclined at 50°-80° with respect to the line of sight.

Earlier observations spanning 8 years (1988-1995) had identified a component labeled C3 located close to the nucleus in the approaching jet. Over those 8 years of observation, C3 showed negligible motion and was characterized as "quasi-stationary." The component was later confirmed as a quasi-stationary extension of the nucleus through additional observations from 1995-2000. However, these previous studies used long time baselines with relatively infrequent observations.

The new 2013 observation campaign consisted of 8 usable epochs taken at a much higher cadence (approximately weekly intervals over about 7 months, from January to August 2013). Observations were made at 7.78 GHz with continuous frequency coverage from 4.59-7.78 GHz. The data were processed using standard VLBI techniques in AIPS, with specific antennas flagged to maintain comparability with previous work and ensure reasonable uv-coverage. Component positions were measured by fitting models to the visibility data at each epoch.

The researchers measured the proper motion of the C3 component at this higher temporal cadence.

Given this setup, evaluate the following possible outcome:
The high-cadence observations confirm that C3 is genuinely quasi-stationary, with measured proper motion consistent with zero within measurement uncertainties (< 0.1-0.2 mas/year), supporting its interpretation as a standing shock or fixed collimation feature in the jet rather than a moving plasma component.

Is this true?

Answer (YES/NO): YES